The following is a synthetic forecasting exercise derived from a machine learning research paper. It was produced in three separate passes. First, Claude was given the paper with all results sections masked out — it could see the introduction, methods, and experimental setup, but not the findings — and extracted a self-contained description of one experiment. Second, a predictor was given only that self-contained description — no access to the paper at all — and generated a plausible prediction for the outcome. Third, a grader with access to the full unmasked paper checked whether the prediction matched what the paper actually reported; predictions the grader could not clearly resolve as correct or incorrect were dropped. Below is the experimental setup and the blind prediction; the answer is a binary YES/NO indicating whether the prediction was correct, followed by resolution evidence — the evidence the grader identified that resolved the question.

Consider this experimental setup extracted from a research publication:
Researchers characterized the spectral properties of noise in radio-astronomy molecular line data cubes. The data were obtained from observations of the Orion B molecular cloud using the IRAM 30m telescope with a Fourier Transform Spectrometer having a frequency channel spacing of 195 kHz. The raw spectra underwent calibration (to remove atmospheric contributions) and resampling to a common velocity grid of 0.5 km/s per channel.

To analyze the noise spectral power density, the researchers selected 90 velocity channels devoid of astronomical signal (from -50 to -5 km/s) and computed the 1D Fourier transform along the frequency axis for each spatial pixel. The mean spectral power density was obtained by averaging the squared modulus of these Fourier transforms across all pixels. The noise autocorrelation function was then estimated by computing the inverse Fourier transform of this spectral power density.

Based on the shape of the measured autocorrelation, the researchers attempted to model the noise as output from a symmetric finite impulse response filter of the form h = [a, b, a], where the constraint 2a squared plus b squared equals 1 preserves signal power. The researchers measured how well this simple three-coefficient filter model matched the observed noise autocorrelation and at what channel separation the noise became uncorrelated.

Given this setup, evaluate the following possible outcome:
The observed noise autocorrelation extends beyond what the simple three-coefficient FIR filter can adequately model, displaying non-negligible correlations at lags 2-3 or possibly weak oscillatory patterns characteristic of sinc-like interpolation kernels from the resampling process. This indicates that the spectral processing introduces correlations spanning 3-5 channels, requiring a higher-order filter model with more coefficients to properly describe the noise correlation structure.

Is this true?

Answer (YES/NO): NO